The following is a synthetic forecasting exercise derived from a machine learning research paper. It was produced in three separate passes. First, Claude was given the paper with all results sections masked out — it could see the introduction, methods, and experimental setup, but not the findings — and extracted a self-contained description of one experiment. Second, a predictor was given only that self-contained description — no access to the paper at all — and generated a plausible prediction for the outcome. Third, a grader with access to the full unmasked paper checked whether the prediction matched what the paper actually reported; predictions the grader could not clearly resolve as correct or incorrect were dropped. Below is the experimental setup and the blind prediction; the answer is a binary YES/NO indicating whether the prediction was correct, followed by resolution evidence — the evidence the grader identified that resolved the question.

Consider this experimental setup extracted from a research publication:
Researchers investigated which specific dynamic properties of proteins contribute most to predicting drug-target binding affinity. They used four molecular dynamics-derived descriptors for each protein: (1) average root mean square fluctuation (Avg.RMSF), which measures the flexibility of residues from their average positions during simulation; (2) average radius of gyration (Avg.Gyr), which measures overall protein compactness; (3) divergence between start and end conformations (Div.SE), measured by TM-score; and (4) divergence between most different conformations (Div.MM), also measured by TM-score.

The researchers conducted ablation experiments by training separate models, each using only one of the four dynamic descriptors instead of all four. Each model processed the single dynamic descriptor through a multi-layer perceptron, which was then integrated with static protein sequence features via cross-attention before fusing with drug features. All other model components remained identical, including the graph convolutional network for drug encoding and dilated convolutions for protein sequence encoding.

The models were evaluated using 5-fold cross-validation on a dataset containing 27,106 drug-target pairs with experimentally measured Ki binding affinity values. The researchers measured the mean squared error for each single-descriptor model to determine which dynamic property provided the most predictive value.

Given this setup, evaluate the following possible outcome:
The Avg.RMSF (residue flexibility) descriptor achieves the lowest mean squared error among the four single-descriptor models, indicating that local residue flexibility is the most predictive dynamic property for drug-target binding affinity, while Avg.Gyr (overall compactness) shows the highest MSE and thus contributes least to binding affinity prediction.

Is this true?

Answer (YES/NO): NO